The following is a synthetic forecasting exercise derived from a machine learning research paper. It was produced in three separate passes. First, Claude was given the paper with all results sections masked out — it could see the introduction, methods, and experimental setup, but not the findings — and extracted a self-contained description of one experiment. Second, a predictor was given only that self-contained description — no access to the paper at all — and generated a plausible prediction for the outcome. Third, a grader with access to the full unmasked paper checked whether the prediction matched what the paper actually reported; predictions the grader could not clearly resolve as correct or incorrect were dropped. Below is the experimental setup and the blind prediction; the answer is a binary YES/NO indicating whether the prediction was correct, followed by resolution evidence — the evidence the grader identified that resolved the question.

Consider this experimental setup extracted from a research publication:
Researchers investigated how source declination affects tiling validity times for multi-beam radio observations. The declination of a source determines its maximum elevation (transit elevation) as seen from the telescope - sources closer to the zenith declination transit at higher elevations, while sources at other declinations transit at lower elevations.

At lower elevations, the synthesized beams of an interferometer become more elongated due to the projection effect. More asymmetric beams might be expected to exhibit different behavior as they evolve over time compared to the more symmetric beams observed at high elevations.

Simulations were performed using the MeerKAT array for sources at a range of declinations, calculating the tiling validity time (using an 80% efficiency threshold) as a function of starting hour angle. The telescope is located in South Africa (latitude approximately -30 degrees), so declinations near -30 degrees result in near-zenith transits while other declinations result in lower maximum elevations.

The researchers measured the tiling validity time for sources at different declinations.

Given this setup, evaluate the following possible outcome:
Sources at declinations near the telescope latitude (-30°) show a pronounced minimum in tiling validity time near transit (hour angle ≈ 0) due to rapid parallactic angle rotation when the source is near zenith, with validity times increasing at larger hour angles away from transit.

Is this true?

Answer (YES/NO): NO